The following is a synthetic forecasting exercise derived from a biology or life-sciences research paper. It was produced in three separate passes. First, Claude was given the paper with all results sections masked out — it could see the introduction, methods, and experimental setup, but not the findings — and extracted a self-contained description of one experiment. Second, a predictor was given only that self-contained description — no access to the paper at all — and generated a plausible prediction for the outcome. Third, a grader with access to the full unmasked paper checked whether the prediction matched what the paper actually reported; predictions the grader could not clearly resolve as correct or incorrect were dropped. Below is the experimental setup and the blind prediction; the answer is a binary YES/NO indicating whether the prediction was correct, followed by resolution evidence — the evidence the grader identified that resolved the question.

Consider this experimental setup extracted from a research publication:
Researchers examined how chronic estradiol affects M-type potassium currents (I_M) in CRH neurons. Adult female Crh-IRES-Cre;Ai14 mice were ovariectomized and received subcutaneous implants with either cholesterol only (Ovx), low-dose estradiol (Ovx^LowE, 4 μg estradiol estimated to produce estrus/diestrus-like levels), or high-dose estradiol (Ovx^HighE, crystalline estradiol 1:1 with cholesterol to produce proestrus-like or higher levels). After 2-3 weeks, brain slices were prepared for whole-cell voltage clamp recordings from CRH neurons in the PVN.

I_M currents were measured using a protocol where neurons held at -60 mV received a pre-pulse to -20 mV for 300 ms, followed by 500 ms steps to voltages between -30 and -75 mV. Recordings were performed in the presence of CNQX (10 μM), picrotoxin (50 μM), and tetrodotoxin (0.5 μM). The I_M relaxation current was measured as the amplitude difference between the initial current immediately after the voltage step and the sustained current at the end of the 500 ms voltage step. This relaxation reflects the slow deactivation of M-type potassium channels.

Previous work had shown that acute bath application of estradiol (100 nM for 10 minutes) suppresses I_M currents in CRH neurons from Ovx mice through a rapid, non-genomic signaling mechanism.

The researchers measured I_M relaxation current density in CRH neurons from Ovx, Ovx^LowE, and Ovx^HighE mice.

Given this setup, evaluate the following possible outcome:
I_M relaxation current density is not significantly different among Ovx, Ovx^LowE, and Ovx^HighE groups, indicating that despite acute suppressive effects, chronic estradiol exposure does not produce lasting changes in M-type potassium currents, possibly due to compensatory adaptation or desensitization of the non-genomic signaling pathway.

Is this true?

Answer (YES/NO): NO